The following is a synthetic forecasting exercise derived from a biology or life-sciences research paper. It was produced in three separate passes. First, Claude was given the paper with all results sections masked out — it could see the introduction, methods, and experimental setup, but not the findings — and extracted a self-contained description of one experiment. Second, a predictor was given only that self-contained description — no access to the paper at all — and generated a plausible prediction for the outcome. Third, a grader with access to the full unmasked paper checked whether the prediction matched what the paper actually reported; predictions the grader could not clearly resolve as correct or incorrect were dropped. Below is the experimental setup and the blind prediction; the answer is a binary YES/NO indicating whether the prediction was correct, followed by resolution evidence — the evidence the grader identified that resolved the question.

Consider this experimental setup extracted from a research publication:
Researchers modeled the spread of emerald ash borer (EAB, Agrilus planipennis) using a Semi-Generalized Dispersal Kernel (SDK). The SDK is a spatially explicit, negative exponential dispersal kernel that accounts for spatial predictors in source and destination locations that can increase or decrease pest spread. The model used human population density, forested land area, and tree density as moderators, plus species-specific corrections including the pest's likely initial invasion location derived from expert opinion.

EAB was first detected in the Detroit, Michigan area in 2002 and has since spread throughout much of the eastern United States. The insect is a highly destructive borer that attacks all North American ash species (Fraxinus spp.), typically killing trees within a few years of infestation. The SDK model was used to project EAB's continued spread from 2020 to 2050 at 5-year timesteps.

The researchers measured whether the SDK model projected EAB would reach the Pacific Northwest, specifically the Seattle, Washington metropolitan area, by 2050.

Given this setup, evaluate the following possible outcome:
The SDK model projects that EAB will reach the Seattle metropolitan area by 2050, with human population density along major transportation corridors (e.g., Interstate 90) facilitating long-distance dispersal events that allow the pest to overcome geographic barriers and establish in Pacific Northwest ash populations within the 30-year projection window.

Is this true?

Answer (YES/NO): YES